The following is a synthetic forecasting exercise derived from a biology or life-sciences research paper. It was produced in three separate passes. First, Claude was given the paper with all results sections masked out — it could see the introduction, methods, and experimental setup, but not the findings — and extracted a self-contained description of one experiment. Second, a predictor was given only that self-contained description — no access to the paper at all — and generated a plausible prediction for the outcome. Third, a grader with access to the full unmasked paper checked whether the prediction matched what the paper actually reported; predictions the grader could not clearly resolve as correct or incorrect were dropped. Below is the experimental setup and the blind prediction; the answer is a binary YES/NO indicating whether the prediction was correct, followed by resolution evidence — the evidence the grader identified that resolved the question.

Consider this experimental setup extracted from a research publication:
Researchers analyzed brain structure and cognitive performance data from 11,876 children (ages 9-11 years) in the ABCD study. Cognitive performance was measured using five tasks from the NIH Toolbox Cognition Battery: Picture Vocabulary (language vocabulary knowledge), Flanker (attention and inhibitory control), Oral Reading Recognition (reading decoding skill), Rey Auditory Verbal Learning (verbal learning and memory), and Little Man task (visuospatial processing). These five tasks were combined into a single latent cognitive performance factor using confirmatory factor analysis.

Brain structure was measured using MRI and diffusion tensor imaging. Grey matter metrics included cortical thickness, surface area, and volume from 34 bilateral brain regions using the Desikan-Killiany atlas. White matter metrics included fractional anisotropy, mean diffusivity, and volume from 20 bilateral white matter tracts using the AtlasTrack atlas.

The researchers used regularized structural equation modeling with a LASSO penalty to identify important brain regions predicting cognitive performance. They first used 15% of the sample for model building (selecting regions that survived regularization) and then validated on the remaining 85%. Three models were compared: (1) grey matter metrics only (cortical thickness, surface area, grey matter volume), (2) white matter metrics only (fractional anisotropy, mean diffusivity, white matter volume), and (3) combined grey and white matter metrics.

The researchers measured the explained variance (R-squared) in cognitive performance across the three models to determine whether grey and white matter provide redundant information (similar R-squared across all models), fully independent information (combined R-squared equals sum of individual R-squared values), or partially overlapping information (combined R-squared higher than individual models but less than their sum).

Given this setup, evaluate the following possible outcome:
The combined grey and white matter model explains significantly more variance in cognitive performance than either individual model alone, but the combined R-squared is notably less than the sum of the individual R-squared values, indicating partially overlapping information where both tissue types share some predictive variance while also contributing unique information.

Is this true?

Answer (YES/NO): YES